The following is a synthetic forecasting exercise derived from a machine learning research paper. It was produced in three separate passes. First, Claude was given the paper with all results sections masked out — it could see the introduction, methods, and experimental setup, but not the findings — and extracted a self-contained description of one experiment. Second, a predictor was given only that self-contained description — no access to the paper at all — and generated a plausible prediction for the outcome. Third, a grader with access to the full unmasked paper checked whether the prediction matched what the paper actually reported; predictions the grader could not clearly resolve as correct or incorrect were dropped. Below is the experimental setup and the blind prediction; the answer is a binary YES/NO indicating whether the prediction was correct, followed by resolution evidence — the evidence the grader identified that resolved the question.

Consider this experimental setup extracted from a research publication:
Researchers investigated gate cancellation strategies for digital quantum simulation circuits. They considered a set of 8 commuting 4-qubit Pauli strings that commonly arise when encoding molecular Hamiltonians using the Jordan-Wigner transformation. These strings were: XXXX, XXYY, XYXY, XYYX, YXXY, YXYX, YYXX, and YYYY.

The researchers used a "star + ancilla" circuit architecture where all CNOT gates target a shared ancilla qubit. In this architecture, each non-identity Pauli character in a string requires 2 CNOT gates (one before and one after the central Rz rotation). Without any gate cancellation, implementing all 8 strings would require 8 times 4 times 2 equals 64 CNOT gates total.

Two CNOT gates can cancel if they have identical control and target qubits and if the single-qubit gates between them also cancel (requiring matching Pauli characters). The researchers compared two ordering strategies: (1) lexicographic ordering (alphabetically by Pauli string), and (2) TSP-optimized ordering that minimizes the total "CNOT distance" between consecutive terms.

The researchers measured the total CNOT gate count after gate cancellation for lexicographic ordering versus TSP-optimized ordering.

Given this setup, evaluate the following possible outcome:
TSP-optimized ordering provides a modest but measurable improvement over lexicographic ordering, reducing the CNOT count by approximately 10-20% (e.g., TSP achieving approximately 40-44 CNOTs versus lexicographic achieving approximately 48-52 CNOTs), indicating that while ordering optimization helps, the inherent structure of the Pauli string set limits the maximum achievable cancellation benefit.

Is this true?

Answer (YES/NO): NO